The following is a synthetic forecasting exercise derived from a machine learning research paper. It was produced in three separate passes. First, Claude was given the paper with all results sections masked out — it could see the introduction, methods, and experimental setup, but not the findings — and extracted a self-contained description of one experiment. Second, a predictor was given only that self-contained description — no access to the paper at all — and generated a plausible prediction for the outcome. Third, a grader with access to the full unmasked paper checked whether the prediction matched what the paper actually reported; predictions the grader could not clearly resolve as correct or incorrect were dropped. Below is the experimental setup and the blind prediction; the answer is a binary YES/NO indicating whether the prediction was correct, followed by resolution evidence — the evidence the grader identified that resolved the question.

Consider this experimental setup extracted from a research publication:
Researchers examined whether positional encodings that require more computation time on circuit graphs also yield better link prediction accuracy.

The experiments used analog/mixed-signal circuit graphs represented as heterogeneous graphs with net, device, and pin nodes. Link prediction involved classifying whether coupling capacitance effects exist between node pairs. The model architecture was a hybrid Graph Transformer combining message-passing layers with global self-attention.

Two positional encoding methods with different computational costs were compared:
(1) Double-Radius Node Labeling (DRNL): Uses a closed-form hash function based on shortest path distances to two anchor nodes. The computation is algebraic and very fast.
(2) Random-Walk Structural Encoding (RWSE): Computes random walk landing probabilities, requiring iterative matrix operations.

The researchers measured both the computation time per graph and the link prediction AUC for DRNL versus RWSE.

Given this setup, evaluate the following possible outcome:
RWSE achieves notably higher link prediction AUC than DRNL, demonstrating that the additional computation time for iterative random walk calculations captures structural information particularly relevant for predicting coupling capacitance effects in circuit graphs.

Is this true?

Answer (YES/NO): NO